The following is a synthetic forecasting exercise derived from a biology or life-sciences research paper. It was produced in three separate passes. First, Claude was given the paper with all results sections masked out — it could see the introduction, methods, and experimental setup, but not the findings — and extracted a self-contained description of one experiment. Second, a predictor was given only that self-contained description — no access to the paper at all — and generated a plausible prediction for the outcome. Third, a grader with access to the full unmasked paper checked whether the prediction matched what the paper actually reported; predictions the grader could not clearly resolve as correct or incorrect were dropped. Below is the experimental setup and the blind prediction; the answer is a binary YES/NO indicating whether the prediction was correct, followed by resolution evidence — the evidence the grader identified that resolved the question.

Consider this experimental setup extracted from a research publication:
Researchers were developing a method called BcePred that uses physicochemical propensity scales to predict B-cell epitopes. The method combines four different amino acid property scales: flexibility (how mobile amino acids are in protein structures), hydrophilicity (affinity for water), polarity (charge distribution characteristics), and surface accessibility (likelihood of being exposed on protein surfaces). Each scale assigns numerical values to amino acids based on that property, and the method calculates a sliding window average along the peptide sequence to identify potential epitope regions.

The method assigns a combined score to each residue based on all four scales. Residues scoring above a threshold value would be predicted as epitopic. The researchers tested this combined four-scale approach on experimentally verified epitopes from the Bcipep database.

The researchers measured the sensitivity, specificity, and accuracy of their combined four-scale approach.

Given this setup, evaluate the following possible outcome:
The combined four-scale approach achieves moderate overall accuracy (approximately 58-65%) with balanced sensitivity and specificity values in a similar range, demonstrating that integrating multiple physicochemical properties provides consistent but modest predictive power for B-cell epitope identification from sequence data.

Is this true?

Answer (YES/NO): YES